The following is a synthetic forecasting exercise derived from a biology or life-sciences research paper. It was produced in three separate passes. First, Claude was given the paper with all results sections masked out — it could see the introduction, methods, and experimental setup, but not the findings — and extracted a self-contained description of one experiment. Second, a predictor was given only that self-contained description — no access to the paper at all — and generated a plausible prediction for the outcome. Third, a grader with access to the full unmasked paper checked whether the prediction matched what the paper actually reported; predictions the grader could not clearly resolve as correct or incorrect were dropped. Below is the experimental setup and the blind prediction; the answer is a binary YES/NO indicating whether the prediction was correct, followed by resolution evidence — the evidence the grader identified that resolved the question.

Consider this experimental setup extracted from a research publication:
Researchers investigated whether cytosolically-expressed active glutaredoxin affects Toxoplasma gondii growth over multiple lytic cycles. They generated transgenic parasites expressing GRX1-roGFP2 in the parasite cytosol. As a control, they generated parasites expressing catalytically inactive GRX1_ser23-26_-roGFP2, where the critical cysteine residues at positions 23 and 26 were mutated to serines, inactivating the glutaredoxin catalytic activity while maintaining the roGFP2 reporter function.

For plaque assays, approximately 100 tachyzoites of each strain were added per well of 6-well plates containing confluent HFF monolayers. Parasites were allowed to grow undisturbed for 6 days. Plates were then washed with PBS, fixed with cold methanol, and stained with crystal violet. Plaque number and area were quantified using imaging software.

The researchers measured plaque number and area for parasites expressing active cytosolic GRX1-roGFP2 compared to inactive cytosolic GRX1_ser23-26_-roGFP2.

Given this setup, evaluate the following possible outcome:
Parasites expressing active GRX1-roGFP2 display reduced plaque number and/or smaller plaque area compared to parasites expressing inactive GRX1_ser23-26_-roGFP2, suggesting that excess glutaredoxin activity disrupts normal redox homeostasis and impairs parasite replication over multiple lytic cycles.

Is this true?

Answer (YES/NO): YES